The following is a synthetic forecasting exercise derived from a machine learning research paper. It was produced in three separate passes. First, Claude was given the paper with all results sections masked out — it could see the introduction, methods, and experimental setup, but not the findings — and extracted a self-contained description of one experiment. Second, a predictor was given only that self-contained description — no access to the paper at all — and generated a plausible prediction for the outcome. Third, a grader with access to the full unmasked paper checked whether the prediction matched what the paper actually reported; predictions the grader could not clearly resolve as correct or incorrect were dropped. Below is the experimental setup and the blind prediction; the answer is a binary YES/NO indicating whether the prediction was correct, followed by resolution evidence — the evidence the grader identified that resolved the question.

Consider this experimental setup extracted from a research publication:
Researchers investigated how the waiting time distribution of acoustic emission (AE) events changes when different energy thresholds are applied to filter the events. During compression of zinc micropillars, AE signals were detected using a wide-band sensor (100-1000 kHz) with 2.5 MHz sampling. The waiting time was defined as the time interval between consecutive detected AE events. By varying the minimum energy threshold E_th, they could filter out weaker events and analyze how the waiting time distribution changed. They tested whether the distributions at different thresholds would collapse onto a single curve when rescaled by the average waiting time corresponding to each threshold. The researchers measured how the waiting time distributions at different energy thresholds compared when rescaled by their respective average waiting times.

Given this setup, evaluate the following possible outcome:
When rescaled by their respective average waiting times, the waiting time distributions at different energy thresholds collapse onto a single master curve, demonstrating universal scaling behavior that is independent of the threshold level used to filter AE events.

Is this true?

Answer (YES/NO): YES